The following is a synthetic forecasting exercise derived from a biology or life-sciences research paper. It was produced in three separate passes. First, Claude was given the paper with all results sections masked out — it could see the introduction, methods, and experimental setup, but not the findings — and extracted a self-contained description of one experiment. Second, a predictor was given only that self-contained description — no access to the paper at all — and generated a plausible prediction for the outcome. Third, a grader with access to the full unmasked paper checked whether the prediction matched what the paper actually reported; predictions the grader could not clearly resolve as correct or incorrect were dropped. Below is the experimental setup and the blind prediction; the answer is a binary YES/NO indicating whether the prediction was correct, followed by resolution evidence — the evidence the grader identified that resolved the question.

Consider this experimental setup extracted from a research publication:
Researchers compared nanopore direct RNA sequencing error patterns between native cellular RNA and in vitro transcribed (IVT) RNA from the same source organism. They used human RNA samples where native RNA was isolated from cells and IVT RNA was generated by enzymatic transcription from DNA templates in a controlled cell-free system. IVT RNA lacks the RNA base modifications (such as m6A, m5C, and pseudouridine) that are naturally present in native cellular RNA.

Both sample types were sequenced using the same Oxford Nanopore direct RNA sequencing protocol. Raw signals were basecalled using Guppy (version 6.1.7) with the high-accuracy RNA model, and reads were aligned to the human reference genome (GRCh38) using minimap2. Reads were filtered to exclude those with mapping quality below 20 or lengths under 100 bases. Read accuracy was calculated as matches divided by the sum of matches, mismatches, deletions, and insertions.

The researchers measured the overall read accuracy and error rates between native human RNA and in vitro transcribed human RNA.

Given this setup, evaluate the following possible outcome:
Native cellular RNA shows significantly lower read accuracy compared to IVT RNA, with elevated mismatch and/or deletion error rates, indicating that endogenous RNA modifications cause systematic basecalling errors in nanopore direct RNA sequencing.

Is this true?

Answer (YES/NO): NO